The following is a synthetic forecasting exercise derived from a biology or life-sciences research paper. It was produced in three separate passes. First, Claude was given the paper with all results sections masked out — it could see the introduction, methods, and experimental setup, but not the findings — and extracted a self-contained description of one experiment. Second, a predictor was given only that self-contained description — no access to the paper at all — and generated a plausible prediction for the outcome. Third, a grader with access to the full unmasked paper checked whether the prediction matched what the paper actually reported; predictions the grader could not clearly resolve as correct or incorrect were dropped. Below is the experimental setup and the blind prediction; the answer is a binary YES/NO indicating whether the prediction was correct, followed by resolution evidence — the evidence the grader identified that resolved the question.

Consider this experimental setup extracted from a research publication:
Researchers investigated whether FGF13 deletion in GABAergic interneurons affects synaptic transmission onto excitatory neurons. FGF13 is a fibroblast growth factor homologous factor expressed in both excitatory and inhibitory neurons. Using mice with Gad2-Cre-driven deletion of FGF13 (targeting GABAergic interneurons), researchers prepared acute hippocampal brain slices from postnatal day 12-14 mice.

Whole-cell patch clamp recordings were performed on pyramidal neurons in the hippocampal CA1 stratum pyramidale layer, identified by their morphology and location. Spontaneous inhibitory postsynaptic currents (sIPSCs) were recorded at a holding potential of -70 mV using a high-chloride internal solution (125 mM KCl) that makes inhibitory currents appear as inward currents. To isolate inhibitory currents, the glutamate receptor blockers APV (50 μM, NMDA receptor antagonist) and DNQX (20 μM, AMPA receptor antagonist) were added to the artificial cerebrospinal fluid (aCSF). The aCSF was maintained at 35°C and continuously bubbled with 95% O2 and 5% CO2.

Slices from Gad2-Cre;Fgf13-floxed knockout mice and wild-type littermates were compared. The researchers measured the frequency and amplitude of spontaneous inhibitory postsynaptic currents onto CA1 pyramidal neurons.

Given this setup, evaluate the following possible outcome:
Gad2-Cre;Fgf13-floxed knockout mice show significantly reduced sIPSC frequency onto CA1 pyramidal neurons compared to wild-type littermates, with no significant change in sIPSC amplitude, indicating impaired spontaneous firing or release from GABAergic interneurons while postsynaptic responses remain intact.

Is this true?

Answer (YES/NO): YES